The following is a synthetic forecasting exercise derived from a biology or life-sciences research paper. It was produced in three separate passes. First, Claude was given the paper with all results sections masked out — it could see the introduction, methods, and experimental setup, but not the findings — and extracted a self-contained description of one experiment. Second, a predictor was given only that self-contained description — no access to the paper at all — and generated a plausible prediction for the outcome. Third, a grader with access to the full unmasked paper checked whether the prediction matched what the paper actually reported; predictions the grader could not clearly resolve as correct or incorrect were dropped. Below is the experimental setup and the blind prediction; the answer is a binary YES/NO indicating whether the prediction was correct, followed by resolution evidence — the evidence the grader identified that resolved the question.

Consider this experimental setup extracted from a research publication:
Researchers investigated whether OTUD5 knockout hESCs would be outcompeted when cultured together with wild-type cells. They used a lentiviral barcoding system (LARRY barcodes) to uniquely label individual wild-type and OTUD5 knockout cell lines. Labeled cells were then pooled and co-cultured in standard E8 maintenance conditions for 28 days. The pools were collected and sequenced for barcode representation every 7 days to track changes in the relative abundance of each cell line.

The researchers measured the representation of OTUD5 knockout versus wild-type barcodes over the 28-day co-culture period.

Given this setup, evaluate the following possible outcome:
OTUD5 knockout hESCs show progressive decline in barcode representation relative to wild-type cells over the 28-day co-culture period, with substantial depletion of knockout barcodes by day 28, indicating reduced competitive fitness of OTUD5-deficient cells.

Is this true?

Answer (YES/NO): YES